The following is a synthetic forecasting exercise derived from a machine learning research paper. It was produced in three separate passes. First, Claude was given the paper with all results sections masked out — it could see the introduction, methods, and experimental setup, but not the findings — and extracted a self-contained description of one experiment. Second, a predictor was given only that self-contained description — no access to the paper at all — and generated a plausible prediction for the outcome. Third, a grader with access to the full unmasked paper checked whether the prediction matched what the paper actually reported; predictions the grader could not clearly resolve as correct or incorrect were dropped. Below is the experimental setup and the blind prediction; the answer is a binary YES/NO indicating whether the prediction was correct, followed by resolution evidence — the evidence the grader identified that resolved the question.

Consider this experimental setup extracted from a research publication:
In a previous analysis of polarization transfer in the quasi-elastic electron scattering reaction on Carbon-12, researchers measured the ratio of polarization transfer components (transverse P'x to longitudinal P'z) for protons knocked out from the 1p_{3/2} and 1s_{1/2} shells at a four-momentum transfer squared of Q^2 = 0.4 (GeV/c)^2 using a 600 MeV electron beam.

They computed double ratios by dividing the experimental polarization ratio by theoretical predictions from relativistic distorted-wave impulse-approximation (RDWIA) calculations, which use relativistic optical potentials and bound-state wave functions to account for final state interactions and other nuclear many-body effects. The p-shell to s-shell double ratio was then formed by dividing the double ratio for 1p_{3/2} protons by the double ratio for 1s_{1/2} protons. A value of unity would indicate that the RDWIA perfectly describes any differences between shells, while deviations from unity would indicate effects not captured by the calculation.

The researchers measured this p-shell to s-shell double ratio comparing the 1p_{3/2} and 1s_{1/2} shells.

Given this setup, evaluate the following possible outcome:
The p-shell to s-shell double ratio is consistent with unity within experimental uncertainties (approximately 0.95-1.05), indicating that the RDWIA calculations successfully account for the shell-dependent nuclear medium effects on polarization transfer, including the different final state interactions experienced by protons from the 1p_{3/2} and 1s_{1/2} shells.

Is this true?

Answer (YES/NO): NO